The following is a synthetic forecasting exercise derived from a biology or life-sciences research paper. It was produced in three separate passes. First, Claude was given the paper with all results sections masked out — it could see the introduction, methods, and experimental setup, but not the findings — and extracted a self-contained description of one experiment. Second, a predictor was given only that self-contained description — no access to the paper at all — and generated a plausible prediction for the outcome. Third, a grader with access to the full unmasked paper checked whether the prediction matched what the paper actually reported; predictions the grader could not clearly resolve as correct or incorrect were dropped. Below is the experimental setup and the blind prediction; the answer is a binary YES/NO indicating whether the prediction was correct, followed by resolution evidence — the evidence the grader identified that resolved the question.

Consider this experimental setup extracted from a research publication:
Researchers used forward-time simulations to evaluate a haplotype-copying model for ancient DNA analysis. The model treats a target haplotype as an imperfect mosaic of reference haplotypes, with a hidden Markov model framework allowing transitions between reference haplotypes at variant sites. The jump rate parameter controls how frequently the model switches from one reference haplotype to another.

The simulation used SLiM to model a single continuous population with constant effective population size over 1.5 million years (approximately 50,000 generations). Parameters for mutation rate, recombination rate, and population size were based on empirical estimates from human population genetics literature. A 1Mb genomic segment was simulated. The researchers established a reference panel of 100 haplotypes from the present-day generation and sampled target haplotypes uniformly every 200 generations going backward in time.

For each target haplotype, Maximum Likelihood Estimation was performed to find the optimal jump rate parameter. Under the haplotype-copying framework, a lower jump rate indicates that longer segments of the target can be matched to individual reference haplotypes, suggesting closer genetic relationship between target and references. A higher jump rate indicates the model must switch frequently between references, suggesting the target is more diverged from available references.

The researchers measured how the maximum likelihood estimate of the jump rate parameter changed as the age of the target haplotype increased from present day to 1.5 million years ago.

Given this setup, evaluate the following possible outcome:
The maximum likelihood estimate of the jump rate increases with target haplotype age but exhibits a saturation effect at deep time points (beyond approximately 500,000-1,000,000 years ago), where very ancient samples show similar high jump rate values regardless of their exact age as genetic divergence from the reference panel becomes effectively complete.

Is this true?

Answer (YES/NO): NO